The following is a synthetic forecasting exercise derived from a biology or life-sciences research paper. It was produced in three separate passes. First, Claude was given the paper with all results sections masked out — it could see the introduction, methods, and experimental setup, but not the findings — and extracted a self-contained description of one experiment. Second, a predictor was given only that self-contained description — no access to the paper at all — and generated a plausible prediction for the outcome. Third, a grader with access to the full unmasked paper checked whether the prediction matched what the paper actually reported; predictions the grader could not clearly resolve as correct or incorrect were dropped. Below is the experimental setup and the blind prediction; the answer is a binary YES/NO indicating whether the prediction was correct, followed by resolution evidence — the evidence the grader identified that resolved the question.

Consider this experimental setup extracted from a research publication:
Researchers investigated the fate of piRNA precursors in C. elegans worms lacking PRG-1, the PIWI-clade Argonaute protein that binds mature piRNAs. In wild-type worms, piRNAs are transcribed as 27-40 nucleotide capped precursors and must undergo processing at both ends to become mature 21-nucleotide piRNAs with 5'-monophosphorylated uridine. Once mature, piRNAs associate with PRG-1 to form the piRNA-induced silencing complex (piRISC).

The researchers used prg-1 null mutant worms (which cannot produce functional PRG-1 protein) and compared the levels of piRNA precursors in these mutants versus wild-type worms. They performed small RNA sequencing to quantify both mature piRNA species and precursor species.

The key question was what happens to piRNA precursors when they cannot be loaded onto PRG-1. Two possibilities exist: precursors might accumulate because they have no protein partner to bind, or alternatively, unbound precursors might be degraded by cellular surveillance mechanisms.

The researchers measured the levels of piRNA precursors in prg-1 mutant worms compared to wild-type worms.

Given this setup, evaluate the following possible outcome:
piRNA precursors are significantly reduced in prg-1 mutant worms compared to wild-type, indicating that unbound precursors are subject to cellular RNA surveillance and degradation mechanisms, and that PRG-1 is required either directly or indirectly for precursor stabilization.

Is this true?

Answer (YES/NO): YES